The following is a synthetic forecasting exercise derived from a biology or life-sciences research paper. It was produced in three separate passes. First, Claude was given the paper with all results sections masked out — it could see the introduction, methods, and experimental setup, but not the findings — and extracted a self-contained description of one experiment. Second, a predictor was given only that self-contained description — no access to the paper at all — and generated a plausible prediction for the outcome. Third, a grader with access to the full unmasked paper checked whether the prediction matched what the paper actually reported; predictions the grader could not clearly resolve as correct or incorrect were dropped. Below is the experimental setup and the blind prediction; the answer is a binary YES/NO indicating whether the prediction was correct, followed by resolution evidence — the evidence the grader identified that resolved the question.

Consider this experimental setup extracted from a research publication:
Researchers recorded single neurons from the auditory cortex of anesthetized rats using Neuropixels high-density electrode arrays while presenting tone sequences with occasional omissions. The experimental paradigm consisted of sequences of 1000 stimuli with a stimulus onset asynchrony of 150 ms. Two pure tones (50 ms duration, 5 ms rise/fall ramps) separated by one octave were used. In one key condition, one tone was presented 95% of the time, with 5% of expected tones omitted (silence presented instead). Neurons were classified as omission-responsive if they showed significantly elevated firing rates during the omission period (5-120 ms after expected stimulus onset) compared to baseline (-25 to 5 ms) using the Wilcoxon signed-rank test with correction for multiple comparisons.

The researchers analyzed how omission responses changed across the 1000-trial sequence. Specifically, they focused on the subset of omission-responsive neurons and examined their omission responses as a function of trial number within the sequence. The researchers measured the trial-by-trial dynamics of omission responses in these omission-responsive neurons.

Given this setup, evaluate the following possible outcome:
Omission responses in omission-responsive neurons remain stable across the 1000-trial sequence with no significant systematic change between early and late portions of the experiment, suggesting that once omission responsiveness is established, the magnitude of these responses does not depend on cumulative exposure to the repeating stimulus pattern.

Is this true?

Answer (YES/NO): NO